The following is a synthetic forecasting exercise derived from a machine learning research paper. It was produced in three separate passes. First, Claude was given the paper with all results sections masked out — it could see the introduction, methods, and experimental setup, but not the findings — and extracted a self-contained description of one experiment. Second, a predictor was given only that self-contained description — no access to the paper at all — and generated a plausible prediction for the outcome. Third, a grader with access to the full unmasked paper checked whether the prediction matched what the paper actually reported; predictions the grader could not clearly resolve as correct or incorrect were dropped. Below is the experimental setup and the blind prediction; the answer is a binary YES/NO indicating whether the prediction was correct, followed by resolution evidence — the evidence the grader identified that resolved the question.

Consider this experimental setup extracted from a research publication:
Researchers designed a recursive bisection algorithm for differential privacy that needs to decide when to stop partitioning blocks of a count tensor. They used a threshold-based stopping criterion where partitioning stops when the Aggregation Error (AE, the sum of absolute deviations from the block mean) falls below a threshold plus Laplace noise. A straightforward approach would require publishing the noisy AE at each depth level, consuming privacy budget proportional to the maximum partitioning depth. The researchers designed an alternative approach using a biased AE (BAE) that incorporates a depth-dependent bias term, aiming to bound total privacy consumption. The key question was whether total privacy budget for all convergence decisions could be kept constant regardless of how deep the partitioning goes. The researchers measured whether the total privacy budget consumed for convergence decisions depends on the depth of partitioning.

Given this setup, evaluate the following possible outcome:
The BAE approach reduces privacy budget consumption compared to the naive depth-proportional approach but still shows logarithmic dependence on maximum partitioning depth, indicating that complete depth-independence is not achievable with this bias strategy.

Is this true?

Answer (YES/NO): NO